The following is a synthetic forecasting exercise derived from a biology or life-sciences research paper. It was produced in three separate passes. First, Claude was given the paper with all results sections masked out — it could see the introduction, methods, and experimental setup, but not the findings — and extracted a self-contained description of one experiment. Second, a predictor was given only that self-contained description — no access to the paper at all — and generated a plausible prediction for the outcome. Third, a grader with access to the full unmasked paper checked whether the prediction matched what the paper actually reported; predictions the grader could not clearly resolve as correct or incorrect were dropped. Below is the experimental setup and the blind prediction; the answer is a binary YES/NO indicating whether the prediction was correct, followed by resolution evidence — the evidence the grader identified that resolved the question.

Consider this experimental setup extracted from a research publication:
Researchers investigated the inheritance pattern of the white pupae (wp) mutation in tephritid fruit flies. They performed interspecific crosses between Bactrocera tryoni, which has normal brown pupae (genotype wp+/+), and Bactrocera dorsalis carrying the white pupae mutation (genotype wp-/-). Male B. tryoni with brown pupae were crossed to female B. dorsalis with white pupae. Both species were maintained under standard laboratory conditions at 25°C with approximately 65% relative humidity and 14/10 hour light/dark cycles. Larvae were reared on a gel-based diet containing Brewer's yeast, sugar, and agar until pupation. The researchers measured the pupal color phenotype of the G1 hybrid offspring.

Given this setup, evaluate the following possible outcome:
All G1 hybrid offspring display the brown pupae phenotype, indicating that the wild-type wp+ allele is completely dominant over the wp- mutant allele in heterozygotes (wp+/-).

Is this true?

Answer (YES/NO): YES